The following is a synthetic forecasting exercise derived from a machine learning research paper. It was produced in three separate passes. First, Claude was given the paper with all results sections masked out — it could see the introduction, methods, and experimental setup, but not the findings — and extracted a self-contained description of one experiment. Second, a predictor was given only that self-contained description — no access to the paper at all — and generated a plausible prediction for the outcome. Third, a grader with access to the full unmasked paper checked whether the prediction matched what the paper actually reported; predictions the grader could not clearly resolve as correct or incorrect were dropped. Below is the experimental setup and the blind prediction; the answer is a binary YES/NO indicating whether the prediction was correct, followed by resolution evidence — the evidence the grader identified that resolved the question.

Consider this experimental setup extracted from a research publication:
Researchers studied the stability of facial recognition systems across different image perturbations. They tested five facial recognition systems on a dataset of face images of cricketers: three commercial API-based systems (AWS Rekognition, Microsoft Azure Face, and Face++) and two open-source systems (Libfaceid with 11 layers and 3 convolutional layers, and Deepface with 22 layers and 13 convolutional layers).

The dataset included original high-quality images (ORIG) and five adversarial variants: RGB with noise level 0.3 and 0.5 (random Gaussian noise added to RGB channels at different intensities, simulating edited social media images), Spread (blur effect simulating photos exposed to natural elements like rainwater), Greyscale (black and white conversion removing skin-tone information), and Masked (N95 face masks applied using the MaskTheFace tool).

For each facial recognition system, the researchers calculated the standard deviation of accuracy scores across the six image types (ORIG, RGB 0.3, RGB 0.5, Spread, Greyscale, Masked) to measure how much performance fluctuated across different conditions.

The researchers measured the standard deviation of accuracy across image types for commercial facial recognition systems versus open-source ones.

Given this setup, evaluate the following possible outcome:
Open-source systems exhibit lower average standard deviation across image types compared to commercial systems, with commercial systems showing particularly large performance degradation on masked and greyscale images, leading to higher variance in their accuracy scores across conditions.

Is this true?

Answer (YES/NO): NO